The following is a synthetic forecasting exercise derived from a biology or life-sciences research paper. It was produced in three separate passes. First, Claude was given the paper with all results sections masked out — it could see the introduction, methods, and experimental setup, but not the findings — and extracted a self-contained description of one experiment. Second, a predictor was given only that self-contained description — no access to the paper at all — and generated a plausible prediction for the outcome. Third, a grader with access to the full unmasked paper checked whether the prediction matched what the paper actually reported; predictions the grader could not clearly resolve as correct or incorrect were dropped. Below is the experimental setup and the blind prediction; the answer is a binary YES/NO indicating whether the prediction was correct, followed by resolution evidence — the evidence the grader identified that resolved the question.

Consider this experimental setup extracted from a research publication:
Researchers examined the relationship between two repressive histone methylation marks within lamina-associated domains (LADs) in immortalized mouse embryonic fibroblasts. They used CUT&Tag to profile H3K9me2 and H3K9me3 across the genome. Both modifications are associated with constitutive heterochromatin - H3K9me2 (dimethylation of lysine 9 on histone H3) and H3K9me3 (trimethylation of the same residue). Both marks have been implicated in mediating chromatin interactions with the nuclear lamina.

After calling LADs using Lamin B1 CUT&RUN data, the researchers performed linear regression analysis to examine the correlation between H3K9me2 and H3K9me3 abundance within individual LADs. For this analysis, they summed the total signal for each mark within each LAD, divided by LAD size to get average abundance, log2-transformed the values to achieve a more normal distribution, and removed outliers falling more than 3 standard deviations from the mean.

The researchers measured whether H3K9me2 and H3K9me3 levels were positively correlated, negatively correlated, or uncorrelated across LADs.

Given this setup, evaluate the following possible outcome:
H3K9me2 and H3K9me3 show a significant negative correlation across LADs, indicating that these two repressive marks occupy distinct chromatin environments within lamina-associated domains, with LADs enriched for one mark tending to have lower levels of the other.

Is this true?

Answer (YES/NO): YES